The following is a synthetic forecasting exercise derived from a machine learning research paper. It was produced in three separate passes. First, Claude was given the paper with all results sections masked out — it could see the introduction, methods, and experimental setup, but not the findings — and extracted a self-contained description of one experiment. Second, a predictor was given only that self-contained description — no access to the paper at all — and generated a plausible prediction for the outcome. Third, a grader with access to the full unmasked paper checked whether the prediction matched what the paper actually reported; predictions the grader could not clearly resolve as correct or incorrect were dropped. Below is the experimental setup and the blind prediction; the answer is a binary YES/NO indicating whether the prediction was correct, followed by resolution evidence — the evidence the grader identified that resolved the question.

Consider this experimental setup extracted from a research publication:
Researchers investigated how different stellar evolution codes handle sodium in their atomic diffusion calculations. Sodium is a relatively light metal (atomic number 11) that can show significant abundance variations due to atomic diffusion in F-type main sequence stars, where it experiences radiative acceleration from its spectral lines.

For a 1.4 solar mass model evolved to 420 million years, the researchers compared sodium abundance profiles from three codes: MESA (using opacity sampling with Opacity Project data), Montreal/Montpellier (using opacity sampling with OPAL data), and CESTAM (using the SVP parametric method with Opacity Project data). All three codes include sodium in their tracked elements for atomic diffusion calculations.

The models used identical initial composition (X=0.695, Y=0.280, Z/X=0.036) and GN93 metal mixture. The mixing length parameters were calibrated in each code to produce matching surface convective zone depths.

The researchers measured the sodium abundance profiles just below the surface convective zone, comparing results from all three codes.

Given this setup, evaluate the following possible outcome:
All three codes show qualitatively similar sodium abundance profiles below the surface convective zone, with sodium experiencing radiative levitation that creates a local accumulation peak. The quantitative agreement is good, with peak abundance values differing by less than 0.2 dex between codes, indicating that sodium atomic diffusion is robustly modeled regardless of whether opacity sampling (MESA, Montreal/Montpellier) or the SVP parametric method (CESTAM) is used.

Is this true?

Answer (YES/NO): NO